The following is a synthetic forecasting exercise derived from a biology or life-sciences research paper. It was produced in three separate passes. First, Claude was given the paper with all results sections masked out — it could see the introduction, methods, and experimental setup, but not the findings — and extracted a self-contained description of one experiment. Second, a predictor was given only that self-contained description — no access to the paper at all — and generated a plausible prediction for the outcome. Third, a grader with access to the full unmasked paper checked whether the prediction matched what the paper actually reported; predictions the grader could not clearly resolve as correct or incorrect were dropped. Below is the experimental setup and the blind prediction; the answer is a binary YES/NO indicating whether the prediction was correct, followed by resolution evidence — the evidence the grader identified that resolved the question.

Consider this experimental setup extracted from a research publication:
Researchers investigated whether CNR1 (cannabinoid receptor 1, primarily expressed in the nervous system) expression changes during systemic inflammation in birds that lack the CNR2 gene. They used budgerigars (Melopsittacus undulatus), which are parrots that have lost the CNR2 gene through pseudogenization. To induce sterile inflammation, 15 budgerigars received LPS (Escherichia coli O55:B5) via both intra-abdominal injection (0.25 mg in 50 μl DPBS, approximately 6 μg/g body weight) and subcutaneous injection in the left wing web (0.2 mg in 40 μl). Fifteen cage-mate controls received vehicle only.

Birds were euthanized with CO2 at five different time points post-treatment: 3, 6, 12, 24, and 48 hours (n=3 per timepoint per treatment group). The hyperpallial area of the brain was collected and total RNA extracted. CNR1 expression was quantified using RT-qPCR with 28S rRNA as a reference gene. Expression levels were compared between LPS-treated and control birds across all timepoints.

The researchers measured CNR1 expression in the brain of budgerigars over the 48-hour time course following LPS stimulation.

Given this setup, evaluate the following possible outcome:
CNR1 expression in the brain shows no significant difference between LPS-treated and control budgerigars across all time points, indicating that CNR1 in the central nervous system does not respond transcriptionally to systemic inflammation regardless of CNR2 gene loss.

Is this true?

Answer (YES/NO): YES